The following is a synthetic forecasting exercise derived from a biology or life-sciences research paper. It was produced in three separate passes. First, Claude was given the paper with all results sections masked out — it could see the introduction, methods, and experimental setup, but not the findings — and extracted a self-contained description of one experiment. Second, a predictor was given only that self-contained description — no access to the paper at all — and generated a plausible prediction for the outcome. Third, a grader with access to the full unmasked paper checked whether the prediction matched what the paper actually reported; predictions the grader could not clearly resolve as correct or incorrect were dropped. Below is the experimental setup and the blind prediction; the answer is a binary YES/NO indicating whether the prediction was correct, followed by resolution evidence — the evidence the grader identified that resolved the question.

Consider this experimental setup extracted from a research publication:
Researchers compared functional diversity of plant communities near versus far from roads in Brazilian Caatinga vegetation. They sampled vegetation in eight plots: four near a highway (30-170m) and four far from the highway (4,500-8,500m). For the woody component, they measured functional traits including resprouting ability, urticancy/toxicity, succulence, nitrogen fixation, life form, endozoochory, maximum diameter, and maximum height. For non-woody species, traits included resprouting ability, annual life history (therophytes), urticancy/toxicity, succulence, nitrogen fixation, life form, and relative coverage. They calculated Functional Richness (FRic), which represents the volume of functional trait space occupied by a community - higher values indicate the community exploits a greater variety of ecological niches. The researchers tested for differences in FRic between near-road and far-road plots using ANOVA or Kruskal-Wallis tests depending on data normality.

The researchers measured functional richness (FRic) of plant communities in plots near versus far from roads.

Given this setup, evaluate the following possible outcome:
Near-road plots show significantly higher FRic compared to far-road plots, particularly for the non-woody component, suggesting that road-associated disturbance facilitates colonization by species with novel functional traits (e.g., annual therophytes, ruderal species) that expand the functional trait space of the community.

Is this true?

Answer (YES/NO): NO